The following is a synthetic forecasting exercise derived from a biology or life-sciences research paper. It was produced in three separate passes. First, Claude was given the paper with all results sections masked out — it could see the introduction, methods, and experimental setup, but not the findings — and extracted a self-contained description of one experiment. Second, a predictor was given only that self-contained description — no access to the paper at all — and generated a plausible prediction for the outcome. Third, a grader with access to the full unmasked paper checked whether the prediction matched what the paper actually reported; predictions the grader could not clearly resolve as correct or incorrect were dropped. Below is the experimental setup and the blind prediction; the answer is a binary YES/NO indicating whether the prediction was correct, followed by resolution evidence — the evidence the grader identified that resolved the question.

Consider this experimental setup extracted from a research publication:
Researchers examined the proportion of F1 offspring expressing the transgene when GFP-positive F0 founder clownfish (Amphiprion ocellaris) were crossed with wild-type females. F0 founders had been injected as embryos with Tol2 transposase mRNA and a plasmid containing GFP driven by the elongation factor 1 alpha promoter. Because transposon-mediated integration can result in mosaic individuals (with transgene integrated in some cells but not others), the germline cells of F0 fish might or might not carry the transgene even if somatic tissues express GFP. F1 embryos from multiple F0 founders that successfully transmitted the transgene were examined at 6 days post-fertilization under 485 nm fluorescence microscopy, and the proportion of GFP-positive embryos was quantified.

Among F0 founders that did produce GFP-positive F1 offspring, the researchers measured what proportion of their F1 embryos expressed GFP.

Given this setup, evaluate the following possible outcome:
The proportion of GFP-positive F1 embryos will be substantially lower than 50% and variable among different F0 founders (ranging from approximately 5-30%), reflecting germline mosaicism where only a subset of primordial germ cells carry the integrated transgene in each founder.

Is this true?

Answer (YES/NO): NO